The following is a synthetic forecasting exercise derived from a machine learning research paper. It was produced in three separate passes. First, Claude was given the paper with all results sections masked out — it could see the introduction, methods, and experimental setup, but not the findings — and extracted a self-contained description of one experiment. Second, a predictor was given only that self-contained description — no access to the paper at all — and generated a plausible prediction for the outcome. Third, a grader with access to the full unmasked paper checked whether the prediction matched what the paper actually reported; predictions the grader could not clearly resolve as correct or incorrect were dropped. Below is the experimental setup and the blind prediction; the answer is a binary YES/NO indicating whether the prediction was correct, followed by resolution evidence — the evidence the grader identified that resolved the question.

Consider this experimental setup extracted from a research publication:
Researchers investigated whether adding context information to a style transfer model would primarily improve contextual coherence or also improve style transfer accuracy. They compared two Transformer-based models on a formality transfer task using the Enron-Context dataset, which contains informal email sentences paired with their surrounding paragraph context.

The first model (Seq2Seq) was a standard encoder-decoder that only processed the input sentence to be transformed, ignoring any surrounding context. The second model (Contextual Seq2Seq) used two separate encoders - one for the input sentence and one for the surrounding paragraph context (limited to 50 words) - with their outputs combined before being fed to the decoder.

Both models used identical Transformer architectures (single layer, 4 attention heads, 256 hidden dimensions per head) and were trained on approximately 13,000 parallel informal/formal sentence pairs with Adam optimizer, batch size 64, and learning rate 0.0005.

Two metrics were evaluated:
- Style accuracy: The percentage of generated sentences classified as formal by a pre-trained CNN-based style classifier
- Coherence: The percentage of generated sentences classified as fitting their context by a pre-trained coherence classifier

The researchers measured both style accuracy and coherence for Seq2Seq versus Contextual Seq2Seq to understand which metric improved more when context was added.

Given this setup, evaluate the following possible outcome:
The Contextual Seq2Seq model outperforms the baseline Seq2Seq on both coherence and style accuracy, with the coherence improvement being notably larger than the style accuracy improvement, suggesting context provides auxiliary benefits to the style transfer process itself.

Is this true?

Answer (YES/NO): YES